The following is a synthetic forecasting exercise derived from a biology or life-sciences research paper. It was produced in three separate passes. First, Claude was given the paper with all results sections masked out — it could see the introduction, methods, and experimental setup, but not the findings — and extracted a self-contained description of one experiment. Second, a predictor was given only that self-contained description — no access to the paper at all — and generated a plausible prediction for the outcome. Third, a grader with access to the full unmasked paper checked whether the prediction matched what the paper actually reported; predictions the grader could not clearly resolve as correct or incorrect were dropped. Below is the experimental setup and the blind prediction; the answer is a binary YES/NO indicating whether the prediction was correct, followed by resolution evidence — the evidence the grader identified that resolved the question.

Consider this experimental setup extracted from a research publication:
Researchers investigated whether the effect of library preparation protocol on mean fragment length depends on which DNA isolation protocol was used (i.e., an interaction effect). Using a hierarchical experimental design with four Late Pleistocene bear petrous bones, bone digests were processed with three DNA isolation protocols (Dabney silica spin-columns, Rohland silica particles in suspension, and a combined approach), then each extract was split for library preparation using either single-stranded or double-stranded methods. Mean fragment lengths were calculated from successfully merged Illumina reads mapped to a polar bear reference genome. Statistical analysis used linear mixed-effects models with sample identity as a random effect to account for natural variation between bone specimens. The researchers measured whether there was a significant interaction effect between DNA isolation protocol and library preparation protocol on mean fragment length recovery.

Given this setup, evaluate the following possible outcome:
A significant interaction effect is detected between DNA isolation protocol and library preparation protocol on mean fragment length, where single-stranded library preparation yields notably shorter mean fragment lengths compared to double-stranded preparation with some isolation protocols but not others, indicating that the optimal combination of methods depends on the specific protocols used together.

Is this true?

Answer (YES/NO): NO